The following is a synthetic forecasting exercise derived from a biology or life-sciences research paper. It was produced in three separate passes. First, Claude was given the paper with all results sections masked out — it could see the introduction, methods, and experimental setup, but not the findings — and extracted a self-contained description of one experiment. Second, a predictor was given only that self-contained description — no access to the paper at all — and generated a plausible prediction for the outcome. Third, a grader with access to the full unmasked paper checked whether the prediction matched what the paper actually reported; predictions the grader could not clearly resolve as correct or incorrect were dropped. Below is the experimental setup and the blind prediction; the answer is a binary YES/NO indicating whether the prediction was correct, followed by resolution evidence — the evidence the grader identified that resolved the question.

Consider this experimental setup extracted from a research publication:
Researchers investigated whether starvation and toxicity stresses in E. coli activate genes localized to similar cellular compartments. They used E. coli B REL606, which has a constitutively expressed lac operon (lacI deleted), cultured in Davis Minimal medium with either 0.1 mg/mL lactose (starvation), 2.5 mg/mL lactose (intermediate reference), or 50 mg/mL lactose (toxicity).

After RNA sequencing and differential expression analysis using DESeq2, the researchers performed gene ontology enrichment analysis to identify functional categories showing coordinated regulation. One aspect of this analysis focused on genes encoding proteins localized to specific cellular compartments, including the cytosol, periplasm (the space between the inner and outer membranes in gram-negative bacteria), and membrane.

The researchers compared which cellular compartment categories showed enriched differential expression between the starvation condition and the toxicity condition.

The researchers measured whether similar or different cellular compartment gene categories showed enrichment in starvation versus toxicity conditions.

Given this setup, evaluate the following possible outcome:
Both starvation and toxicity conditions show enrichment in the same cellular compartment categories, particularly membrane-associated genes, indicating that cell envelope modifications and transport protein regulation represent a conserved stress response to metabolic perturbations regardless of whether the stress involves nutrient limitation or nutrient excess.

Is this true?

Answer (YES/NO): NO